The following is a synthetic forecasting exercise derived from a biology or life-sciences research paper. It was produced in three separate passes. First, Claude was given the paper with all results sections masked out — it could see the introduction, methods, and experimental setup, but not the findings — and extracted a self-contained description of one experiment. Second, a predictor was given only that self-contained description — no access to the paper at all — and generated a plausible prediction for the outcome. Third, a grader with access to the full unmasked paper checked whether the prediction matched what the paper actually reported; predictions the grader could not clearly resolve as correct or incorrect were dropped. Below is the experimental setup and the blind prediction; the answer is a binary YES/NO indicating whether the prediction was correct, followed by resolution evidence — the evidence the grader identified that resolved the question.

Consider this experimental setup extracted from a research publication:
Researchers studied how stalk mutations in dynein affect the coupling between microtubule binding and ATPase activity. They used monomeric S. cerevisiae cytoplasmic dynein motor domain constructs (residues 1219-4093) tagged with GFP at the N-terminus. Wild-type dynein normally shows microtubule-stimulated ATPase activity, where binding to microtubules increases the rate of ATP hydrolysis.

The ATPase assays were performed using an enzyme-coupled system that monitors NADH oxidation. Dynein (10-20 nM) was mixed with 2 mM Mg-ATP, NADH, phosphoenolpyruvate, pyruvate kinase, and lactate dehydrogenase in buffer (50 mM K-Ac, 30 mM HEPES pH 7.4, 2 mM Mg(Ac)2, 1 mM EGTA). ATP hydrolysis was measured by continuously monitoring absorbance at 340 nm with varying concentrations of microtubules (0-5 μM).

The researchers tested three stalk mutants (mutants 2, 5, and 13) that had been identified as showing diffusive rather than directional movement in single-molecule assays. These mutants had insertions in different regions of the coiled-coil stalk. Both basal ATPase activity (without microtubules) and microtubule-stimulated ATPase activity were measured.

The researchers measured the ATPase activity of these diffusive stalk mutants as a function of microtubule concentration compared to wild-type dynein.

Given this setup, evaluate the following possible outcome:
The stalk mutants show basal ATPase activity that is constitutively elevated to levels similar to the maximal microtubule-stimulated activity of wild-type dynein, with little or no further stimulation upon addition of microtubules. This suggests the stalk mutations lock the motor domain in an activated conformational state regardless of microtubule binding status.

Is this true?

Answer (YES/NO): YES